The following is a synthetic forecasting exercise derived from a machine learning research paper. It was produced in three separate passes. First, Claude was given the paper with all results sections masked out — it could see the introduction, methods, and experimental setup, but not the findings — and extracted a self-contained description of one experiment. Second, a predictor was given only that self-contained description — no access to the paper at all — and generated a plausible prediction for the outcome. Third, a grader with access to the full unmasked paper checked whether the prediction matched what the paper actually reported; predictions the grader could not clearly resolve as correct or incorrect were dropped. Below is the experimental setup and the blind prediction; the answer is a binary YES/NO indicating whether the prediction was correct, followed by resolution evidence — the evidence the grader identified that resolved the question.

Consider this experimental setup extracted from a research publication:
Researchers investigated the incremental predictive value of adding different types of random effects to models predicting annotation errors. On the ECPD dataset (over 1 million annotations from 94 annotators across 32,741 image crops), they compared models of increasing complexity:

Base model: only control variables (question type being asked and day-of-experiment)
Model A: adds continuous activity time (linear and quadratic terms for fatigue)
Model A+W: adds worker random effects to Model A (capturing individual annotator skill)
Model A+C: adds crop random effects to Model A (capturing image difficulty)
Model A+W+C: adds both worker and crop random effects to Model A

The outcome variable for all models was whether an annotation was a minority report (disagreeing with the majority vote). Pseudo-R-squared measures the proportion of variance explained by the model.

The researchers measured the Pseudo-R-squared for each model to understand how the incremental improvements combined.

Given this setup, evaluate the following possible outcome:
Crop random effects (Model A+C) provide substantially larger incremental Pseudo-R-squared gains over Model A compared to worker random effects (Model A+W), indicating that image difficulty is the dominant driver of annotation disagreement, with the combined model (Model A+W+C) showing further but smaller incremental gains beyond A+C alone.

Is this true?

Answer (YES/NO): NO